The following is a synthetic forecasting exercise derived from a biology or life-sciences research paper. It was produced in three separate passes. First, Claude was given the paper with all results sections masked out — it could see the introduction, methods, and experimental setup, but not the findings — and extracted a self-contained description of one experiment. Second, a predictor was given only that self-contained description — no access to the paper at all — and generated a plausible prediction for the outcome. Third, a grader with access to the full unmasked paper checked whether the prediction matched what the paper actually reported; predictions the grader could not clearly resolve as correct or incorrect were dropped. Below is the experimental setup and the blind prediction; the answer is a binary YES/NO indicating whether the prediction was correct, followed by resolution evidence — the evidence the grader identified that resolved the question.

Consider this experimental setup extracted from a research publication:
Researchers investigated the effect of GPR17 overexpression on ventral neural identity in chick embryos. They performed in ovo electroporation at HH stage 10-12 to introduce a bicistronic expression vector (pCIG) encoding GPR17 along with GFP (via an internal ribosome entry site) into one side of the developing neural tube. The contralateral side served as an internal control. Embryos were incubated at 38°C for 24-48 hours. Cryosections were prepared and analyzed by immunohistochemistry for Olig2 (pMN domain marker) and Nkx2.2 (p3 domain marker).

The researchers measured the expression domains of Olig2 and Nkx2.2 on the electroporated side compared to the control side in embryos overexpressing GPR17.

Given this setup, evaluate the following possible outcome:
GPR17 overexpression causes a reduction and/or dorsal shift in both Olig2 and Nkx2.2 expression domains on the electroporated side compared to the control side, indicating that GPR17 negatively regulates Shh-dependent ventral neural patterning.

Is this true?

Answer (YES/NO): NO